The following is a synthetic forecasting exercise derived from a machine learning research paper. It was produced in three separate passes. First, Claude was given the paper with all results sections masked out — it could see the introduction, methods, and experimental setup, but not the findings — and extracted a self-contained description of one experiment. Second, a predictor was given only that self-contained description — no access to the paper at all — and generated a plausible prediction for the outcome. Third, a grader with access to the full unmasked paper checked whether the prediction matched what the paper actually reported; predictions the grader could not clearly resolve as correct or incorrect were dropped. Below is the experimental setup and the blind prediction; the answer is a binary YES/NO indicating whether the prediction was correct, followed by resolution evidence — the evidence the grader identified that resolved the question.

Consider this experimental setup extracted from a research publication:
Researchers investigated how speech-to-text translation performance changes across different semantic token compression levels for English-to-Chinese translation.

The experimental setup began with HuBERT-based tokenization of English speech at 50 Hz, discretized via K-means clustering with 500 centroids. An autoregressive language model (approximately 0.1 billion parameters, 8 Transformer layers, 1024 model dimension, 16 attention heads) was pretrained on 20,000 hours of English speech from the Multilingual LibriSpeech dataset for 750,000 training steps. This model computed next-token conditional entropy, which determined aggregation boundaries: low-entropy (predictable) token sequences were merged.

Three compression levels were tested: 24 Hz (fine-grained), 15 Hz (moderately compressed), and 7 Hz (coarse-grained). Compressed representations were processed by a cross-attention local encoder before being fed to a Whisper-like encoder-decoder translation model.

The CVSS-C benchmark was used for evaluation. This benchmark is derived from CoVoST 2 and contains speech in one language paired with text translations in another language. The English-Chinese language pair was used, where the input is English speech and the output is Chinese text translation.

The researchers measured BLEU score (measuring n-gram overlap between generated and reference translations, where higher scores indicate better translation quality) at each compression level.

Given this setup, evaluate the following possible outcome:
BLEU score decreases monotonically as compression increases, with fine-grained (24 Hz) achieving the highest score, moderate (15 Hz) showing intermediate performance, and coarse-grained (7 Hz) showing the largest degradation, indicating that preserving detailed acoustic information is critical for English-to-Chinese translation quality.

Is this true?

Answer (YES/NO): NO